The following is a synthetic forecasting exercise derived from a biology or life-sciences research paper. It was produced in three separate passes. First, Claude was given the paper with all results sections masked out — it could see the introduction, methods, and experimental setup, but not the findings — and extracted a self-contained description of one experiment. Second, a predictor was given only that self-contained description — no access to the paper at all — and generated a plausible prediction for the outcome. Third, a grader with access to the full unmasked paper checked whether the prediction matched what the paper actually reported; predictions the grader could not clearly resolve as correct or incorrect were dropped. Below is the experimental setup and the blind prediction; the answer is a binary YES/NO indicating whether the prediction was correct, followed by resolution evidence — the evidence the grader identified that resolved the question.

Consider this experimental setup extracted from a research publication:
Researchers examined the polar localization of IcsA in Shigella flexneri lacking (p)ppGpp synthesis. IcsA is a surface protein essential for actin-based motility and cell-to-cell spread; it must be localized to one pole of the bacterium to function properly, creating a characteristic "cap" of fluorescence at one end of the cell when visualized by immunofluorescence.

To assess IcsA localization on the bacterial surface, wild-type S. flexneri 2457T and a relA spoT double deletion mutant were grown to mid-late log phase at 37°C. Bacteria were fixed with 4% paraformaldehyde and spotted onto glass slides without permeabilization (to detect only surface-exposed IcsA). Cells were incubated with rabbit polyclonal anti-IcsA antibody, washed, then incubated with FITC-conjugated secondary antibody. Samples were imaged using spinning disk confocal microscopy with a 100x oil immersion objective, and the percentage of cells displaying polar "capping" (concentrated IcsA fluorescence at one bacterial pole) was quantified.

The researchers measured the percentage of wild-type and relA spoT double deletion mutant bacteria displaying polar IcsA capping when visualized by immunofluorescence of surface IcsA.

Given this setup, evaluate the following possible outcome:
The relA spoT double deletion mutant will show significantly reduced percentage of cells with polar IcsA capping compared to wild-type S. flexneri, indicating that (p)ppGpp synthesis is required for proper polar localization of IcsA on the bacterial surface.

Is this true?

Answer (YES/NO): YES